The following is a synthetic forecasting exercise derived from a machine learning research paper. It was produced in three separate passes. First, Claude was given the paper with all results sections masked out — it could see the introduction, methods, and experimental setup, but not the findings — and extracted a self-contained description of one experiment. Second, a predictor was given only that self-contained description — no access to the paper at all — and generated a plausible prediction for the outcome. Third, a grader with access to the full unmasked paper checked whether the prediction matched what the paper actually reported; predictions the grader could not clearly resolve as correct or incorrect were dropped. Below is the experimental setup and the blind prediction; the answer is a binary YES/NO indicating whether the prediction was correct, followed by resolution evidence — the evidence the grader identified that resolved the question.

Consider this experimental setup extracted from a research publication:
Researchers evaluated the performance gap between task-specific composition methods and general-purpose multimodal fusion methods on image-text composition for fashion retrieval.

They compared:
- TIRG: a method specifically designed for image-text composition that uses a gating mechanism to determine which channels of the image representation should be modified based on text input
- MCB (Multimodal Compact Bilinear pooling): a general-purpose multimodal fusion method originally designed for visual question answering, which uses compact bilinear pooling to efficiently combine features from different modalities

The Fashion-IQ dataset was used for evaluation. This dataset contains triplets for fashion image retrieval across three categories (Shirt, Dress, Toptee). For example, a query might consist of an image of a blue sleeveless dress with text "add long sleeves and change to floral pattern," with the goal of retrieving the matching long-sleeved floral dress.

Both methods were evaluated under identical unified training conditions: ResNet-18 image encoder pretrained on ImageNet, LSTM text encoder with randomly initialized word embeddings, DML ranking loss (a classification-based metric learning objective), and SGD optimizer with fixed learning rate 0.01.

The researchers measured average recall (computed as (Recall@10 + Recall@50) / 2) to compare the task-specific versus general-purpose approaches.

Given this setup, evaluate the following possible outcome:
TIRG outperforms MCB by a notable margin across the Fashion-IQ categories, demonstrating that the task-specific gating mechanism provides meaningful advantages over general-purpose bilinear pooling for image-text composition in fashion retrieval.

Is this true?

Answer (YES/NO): NO